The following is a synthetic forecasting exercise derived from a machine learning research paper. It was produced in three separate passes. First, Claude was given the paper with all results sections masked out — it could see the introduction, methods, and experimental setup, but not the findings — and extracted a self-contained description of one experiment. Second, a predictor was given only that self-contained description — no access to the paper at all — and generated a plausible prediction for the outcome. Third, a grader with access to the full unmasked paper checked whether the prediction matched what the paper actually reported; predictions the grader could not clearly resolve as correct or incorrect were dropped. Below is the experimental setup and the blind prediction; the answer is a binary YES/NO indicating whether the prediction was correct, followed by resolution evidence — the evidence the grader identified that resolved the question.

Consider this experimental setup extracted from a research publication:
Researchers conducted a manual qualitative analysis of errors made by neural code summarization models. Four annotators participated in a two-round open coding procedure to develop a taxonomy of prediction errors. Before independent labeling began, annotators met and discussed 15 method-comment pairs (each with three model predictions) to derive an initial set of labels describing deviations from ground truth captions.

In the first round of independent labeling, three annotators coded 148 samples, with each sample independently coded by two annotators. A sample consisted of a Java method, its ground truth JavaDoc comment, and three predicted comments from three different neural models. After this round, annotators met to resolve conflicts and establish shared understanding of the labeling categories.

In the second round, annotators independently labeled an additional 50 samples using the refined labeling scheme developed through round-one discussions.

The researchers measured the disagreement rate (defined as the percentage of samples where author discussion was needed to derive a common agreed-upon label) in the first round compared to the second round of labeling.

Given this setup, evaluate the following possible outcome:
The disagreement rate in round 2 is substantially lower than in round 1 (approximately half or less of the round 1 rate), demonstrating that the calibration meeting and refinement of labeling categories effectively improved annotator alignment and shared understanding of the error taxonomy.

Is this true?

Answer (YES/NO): YES